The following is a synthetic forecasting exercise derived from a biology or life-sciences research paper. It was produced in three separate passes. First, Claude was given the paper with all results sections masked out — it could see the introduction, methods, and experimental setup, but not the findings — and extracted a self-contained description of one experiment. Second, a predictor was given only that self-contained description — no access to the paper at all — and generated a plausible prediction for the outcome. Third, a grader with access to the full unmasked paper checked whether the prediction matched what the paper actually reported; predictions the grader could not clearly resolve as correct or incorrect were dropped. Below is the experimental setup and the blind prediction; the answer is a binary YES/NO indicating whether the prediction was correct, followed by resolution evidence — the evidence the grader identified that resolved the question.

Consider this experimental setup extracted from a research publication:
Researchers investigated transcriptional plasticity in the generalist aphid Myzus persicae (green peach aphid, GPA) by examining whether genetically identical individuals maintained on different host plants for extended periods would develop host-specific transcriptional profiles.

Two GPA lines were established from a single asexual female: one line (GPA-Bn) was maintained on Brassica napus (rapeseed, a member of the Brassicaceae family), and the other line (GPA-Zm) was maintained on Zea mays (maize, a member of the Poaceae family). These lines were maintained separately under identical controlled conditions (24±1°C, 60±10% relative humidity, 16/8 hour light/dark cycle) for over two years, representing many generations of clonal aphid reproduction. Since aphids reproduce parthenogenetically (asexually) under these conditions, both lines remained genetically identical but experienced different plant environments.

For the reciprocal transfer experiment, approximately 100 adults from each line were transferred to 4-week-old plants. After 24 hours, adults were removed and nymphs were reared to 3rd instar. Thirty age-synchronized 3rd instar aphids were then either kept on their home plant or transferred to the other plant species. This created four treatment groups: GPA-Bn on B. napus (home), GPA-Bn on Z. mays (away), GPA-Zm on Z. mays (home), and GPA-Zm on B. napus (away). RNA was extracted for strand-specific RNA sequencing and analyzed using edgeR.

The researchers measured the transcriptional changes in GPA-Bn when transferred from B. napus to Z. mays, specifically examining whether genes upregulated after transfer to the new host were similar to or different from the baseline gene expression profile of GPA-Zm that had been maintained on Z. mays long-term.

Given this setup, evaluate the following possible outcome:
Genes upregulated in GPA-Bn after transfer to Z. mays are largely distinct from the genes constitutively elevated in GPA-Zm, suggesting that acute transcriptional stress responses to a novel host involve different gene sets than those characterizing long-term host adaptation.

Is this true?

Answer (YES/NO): NO